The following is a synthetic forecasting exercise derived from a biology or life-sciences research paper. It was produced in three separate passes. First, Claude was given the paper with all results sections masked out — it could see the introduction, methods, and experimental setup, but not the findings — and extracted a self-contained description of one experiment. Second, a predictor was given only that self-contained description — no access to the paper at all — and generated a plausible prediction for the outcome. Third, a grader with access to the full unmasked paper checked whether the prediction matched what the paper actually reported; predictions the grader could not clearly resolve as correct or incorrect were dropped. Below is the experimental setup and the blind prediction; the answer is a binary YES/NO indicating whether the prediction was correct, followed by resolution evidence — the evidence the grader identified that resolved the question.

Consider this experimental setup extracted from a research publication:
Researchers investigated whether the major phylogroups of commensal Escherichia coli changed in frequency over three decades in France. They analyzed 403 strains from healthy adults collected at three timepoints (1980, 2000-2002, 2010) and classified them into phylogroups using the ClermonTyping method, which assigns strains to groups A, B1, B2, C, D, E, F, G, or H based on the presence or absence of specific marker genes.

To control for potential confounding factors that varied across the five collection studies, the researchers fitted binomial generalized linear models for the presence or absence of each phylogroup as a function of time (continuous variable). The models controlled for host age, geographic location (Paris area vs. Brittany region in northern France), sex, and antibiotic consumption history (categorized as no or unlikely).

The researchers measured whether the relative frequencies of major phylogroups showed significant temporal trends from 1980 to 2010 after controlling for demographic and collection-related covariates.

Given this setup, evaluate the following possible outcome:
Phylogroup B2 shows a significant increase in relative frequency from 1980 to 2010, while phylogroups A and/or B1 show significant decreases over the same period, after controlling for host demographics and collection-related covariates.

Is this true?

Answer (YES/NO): YES